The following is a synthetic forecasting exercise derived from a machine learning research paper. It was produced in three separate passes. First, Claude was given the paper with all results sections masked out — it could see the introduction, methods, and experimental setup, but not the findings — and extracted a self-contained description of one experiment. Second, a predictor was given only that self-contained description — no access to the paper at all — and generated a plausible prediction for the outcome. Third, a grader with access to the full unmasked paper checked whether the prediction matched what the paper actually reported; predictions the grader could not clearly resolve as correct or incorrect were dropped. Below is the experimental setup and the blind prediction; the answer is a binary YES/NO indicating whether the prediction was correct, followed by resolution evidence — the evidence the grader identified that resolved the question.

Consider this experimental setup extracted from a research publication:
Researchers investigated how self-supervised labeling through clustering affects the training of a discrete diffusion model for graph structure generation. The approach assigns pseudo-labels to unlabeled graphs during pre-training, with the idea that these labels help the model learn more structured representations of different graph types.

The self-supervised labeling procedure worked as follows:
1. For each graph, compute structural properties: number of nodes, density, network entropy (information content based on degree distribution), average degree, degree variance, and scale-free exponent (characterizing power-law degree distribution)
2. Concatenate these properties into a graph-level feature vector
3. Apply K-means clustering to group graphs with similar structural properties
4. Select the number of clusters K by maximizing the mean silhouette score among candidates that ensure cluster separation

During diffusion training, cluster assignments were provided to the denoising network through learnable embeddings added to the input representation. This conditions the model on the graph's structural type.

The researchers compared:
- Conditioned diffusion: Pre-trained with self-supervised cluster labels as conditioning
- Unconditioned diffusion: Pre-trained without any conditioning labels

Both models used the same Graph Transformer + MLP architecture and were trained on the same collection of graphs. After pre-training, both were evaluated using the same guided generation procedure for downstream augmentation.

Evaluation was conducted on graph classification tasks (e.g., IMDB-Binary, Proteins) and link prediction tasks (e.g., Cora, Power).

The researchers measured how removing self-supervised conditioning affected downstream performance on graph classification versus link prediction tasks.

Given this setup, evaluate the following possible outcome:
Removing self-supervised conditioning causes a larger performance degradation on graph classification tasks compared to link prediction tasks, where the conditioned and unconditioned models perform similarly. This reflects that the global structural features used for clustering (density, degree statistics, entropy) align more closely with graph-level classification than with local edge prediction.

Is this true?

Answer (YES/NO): NO